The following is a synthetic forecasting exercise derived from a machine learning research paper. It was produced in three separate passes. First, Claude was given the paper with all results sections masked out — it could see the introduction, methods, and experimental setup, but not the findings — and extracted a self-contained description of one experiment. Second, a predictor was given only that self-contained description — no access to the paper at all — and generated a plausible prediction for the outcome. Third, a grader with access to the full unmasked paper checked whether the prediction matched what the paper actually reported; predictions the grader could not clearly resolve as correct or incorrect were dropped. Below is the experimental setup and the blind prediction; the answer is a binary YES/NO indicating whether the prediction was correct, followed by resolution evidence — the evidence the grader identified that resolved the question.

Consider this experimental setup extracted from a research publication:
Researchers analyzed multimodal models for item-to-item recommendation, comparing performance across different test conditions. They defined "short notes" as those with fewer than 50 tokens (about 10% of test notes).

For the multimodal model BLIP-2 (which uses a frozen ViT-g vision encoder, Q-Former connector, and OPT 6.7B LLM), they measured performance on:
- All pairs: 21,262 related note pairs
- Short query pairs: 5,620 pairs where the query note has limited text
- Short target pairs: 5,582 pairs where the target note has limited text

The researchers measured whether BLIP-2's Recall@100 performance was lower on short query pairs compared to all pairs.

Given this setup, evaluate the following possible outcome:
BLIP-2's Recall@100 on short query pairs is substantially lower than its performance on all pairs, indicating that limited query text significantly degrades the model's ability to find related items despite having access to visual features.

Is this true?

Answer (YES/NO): YES